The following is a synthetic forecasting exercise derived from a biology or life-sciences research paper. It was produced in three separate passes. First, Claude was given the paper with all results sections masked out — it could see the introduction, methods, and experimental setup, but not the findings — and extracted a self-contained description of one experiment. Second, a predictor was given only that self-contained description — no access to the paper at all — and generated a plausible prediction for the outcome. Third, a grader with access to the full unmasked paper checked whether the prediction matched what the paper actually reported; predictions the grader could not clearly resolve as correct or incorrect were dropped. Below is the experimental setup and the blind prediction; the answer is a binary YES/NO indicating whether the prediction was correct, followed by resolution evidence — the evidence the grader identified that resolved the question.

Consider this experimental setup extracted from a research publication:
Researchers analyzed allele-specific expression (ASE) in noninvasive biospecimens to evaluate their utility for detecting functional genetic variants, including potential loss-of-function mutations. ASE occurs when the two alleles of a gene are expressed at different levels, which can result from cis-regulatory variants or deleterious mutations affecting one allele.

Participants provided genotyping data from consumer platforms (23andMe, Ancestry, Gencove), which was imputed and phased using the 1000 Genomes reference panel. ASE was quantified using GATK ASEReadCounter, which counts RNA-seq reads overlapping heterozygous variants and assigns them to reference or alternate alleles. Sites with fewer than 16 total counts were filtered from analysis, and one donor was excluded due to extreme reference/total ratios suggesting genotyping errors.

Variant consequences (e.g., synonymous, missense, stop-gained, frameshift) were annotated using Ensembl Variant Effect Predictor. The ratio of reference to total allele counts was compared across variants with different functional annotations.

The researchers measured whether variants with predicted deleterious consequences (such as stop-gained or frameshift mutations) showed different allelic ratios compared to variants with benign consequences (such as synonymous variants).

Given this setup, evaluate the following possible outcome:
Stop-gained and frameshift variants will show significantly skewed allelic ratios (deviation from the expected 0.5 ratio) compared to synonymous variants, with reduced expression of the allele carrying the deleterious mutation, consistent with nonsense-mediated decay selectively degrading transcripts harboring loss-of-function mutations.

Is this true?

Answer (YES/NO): YES